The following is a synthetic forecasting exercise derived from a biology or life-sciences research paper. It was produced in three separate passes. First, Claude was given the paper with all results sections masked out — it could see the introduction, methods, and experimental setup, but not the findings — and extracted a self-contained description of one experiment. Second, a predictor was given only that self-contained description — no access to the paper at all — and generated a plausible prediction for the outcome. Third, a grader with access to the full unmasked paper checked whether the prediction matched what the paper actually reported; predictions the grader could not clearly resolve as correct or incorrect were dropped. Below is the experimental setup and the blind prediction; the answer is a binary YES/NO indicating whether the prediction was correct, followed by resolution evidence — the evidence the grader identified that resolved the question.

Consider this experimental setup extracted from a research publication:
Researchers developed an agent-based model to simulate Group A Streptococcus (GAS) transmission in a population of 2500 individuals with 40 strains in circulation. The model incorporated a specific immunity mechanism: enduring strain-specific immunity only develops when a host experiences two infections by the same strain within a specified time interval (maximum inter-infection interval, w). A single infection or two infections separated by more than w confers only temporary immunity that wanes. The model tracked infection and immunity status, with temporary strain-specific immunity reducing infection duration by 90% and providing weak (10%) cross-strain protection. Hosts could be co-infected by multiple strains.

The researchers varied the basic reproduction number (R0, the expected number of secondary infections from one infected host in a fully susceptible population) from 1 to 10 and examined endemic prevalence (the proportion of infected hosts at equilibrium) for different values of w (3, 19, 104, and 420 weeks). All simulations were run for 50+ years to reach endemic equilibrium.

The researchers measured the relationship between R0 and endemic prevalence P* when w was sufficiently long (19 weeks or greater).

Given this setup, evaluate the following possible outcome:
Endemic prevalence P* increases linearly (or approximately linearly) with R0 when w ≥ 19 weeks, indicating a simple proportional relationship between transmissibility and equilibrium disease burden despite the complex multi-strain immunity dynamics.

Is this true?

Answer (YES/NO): NO